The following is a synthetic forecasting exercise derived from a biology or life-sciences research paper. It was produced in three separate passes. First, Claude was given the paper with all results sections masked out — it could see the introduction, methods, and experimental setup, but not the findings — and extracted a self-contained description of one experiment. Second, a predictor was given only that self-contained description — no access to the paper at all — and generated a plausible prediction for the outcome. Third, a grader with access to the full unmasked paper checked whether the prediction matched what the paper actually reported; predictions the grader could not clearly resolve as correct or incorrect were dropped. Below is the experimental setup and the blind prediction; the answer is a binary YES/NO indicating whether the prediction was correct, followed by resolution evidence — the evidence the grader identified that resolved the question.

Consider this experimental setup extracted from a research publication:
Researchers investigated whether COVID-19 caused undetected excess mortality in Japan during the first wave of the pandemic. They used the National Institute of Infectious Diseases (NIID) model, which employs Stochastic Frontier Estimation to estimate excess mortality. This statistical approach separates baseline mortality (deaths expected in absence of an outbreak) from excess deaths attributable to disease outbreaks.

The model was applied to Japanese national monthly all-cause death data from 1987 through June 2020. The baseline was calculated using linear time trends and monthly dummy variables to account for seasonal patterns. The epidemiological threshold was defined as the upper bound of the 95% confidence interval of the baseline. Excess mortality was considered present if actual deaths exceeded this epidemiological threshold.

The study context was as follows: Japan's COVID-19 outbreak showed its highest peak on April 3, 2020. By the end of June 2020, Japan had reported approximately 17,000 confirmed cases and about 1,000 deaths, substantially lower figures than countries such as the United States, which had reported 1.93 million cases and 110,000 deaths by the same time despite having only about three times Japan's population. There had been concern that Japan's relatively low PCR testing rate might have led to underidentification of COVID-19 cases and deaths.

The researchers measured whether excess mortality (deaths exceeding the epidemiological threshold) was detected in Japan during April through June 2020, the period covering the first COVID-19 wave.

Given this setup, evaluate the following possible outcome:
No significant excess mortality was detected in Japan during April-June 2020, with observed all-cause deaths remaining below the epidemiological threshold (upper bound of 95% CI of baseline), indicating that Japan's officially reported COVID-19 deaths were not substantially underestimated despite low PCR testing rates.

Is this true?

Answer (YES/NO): YES